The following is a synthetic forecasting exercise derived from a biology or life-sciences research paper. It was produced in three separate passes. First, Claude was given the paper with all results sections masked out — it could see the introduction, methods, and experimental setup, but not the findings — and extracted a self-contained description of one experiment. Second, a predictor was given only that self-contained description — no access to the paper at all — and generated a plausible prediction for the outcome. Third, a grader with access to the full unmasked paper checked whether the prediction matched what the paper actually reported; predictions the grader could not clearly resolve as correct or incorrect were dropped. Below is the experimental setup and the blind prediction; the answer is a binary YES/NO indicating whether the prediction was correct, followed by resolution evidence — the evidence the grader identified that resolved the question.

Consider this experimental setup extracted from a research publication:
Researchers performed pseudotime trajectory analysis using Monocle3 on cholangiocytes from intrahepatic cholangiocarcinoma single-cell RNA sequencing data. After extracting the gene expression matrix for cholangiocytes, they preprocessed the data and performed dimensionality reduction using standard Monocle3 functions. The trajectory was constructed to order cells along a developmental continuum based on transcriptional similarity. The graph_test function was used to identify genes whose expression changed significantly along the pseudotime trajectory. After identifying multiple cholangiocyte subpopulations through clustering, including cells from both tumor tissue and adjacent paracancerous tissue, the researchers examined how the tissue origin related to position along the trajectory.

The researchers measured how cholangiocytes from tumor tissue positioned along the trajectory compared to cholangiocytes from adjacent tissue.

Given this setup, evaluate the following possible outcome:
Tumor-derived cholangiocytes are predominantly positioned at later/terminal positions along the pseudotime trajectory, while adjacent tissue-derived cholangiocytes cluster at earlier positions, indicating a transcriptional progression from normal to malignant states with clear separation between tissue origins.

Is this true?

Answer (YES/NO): NO